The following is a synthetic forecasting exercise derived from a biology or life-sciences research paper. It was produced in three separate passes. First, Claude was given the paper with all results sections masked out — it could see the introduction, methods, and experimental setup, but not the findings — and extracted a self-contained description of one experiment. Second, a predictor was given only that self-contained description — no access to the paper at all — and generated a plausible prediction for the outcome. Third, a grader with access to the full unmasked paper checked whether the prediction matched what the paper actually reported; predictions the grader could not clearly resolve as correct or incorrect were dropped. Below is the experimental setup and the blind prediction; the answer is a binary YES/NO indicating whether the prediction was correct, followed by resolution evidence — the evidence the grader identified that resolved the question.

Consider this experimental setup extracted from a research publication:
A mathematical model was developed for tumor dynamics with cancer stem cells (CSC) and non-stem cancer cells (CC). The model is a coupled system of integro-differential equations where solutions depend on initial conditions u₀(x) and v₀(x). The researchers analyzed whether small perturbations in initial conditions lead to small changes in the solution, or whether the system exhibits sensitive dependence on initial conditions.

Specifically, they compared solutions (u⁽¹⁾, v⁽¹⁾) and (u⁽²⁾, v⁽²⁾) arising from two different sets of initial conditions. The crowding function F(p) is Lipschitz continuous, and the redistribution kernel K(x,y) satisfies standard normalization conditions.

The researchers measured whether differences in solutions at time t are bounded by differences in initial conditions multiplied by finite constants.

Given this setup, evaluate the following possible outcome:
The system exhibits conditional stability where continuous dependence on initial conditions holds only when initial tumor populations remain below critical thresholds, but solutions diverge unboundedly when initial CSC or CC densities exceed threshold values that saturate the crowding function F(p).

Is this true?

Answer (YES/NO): NO